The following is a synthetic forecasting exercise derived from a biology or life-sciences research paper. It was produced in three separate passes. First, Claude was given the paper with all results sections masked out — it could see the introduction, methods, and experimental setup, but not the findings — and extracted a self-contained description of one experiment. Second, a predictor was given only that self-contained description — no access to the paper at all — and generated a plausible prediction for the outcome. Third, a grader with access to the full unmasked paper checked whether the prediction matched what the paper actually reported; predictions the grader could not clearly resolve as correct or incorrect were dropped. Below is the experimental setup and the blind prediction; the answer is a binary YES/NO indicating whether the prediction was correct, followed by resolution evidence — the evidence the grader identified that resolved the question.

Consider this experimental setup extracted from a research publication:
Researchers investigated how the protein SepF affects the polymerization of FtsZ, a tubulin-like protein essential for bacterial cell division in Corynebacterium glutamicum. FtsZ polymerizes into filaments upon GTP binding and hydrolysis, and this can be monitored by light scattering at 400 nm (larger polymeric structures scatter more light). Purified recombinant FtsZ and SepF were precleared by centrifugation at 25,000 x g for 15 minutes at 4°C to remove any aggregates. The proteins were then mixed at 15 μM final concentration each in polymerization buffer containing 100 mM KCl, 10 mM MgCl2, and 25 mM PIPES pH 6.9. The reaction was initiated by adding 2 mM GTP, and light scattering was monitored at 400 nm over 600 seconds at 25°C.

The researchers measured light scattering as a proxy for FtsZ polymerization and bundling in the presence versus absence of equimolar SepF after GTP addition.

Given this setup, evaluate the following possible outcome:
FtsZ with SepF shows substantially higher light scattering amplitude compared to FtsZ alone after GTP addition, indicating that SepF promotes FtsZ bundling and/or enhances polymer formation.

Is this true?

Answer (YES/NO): YES